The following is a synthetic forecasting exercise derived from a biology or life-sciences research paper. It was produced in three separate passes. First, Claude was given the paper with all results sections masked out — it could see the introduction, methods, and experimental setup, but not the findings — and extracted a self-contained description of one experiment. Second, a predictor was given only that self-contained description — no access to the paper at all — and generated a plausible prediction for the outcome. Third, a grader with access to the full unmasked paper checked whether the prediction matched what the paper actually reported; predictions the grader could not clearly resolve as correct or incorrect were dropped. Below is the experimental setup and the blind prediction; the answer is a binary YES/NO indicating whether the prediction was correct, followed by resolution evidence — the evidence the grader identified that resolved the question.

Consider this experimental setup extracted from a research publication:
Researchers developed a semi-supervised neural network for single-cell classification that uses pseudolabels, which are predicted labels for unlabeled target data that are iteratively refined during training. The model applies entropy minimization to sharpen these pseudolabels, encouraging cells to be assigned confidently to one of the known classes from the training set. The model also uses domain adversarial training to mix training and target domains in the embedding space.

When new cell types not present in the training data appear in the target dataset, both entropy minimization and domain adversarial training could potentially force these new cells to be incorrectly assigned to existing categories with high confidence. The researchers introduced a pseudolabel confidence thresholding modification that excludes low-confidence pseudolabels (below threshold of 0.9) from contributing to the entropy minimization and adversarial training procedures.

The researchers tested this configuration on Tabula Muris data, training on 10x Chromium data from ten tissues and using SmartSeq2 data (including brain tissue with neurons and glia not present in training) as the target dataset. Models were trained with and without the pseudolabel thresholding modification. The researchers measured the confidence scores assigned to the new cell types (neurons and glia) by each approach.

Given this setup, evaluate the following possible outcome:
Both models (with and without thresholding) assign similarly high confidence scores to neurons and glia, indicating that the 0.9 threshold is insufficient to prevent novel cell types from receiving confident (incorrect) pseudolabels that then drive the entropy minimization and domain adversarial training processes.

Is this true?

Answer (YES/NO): NO